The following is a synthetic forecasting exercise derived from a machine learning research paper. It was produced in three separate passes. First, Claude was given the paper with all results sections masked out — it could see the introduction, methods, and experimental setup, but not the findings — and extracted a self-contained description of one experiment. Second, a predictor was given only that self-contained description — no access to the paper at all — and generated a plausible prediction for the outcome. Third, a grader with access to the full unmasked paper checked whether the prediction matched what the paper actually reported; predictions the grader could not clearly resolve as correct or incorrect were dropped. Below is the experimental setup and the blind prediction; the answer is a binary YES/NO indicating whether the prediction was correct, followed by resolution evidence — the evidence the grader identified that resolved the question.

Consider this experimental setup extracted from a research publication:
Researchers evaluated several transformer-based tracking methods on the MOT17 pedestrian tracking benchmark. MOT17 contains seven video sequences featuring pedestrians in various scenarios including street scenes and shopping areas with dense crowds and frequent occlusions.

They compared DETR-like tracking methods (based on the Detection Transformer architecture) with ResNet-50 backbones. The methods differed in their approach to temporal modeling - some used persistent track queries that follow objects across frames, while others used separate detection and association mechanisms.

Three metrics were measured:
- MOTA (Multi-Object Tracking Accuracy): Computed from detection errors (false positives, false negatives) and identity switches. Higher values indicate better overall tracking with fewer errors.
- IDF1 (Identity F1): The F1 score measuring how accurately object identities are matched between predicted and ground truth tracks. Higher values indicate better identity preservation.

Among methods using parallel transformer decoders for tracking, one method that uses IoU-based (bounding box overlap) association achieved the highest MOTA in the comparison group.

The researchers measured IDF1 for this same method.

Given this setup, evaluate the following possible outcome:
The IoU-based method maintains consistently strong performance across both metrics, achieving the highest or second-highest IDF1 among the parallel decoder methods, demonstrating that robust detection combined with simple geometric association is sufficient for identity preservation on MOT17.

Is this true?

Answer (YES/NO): NO